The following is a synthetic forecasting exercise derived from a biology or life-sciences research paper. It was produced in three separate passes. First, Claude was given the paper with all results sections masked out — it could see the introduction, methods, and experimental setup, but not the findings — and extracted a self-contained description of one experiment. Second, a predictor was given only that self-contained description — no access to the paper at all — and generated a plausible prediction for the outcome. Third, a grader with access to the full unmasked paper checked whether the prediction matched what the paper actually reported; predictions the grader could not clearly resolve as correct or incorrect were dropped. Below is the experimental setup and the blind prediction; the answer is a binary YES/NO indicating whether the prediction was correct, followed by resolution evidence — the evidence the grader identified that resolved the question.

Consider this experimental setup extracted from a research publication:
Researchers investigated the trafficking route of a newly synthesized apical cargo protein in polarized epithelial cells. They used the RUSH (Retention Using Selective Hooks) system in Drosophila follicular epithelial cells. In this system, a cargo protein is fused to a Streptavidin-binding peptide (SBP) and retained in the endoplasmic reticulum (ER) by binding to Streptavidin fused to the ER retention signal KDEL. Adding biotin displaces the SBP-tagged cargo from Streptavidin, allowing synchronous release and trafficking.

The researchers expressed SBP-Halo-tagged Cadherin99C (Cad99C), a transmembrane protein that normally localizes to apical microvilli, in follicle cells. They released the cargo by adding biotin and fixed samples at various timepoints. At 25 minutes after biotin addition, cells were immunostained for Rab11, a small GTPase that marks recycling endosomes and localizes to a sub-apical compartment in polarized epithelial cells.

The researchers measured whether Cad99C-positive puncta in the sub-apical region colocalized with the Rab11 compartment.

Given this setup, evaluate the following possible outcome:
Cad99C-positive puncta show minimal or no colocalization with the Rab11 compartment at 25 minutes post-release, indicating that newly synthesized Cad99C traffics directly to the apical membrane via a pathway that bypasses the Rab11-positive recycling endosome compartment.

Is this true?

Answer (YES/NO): NO